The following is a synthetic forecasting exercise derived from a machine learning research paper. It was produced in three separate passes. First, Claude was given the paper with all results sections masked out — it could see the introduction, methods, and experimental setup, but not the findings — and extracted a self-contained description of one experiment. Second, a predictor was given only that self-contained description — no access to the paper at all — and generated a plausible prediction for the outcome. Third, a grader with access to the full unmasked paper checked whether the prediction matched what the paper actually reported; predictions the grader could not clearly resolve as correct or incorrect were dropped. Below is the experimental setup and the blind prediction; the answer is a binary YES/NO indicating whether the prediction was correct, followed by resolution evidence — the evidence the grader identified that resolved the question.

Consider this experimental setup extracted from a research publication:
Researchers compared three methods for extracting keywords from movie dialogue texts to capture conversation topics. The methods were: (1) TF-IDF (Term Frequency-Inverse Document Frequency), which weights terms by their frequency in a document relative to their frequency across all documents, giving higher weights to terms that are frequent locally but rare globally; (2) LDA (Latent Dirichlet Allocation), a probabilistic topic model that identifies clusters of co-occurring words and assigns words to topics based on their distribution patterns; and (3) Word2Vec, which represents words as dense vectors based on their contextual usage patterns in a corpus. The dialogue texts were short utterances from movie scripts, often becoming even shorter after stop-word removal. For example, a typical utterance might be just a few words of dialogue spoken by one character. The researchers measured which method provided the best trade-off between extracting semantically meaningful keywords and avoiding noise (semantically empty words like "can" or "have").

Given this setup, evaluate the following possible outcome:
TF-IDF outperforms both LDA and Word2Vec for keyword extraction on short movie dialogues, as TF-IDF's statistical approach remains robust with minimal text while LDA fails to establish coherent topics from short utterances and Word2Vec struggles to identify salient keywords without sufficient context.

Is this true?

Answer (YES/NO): NO